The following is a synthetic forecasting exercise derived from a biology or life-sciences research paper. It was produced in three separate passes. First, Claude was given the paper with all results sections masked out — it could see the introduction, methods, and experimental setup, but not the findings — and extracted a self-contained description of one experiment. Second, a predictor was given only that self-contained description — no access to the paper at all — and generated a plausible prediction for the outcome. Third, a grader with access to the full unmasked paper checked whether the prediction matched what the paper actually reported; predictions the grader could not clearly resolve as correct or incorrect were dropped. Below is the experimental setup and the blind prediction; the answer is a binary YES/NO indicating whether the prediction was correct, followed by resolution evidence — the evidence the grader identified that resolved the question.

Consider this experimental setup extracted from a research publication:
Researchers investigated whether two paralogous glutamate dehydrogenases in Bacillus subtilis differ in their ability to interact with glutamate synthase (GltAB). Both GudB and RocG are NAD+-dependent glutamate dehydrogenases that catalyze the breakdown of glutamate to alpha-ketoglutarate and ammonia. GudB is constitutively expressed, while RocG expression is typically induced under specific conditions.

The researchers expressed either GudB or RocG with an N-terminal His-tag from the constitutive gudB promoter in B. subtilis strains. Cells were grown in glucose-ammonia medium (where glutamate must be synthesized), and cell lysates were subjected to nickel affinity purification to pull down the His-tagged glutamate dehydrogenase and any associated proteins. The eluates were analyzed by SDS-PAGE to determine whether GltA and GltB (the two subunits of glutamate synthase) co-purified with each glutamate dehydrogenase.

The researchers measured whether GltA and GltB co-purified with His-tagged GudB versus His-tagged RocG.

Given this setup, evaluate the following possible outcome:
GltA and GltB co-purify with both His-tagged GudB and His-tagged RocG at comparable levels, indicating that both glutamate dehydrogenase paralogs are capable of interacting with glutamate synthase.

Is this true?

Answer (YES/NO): NO